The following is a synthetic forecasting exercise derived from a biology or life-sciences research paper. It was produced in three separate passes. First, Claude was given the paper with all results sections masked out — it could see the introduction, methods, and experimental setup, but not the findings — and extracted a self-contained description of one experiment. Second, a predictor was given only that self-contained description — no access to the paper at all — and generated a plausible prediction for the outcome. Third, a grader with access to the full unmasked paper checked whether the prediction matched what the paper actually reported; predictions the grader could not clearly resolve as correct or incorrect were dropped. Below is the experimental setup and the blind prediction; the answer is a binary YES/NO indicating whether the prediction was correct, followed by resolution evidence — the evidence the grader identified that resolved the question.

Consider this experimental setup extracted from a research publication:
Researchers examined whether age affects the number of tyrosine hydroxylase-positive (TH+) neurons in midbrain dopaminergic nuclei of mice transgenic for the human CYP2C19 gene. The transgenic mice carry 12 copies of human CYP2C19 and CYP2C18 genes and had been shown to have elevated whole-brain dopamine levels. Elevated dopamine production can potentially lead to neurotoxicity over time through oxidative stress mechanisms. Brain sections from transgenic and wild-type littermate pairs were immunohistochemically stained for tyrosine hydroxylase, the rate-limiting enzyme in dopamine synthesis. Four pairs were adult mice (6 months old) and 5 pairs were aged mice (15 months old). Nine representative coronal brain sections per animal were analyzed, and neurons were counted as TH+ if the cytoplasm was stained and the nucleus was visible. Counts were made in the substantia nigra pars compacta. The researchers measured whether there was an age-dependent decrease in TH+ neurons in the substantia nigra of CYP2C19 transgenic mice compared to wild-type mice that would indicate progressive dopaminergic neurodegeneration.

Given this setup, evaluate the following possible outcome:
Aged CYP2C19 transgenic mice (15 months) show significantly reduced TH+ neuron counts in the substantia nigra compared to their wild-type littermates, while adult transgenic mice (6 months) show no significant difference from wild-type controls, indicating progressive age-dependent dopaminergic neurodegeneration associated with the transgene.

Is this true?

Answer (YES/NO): NO